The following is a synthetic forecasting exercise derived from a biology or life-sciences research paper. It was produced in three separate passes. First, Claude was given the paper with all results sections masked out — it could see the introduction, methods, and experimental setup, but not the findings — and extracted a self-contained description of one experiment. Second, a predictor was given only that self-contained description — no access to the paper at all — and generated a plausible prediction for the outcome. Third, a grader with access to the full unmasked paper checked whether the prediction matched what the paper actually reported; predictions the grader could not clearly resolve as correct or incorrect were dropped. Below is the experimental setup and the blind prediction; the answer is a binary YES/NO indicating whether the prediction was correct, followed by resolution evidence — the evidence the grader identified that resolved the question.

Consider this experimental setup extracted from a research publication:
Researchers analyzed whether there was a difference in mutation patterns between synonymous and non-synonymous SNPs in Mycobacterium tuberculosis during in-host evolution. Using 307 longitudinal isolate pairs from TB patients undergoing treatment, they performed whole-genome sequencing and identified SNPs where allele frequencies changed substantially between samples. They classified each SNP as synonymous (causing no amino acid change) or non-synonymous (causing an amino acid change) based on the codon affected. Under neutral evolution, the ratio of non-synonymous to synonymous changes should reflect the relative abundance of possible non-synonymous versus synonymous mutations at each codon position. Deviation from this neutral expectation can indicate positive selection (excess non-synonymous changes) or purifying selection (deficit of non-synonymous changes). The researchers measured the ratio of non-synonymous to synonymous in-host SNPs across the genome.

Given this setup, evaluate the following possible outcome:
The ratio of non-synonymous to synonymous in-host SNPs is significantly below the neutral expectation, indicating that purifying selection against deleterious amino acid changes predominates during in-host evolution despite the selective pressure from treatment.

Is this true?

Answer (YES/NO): NO